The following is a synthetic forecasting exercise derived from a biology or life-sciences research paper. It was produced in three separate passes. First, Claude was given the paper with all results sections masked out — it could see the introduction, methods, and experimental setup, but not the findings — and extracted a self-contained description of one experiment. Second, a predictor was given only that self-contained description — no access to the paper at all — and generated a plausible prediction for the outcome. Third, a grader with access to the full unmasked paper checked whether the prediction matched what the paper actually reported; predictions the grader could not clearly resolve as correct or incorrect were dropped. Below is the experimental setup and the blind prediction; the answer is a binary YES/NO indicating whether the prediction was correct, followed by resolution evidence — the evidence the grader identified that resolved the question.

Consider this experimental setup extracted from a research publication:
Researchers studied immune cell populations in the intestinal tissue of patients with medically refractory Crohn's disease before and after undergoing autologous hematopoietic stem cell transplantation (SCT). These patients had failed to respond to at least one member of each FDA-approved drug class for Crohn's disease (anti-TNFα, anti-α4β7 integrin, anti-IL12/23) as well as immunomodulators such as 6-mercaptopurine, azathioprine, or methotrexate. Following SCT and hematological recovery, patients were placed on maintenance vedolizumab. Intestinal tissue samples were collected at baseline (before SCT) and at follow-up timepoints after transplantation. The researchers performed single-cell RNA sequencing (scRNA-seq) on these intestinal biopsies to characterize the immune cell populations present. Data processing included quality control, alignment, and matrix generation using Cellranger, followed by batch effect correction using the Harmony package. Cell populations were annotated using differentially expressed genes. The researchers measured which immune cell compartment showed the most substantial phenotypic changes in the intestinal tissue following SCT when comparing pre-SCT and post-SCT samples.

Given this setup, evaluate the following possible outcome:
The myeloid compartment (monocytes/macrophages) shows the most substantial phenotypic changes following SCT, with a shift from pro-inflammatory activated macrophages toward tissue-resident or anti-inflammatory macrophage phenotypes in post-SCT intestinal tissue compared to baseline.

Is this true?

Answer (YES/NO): YES